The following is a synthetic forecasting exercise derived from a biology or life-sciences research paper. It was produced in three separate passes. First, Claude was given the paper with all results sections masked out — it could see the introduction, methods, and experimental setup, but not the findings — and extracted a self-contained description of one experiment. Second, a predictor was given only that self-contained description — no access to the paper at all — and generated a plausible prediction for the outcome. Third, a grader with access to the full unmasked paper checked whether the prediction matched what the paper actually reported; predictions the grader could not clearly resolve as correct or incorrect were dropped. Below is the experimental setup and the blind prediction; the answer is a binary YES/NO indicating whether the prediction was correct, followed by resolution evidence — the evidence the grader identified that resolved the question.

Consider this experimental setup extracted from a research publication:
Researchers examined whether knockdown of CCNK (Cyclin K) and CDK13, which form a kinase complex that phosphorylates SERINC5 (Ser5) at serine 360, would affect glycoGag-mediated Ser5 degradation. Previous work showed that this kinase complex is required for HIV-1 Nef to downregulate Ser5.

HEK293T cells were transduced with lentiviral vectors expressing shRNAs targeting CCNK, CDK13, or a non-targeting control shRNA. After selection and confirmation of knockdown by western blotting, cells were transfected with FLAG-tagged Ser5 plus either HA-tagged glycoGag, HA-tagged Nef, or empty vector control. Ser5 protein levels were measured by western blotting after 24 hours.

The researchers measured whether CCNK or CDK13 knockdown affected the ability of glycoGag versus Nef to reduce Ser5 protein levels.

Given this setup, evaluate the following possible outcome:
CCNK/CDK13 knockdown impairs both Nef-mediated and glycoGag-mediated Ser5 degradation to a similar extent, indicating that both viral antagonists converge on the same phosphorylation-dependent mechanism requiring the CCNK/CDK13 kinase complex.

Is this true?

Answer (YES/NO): NO